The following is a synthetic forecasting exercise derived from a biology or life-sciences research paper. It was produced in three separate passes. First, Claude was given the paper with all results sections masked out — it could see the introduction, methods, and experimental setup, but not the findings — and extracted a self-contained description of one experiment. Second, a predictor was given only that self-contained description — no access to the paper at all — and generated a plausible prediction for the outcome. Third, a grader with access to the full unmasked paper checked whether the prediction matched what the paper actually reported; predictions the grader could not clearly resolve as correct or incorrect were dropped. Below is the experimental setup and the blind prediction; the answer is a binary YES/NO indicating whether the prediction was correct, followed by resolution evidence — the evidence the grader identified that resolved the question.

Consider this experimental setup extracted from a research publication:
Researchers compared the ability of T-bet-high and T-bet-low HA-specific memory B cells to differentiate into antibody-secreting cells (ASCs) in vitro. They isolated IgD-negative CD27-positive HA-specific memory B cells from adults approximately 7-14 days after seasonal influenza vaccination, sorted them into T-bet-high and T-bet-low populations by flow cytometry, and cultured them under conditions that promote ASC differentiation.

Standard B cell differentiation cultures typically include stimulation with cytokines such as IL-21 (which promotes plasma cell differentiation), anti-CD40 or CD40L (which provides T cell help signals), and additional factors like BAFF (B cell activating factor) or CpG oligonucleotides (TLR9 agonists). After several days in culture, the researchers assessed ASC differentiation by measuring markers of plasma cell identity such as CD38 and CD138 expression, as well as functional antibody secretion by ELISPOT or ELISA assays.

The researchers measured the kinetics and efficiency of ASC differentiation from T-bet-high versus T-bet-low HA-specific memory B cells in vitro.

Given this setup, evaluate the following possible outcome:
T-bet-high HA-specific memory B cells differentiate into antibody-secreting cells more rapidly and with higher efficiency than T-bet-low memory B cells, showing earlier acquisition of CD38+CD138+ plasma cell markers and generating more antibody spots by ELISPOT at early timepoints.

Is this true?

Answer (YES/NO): YES